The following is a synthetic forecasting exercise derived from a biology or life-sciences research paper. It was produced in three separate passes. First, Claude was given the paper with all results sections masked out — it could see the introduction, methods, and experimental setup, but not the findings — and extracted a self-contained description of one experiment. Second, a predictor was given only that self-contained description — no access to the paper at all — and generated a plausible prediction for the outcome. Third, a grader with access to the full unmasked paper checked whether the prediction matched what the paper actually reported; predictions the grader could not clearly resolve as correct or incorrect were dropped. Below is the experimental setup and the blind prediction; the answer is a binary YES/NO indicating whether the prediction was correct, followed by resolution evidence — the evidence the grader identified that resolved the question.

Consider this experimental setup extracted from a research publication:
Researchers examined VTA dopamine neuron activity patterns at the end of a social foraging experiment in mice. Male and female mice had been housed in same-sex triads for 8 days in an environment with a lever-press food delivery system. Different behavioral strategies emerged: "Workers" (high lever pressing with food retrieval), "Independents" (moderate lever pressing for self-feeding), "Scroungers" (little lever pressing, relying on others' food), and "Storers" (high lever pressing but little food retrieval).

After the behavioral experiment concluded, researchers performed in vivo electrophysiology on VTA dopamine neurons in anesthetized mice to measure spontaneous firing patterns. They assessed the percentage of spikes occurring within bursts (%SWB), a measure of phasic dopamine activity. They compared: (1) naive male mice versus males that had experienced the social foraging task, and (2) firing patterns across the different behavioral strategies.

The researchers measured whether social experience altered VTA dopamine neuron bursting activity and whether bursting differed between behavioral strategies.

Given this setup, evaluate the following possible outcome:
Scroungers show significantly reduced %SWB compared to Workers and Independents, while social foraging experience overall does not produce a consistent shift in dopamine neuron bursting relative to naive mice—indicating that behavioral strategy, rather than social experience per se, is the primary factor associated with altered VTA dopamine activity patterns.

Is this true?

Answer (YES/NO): NO